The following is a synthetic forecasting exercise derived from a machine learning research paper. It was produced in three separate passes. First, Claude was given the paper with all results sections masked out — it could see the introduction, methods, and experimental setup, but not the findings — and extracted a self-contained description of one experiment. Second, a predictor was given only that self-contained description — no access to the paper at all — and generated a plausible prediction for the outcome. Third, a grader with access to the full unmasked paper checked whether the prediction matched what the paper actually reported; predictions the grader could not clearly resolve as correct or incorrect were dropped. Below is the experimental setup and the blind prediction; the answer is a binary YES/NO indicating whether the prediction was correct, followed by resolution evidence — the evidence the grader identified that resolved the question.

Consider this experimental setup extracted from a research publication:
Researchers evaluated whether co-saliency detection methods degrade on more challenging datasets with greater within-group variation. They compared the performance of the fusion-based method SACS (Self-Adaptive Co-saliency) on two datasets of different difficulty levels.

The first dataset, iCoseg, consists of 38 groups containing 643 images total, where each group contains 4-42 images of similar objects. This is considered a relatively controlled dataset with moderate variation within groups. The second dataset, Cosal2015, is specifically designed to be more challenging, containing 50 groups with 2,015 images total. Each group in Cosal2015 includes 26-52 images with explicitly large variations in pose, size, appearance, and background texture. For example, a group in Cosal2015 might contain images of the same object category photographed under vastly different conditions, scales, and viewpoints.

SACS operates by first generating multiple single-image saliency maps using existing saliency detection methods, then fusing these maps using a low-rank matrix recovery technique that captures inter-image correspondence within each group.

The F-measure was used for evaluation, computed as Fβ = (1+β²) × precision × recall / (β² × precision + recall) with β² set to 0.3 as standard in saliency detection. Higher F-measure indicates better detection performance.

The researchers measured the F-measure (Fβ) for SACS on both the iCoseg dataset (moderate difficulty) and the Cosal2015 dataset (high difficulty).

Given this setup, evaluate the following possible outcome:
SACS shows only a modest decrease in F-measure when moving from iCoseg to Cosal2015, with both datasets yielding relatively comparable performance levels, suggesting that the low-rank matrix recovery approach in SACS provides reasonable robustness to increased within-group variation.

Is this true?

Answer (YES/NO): NO